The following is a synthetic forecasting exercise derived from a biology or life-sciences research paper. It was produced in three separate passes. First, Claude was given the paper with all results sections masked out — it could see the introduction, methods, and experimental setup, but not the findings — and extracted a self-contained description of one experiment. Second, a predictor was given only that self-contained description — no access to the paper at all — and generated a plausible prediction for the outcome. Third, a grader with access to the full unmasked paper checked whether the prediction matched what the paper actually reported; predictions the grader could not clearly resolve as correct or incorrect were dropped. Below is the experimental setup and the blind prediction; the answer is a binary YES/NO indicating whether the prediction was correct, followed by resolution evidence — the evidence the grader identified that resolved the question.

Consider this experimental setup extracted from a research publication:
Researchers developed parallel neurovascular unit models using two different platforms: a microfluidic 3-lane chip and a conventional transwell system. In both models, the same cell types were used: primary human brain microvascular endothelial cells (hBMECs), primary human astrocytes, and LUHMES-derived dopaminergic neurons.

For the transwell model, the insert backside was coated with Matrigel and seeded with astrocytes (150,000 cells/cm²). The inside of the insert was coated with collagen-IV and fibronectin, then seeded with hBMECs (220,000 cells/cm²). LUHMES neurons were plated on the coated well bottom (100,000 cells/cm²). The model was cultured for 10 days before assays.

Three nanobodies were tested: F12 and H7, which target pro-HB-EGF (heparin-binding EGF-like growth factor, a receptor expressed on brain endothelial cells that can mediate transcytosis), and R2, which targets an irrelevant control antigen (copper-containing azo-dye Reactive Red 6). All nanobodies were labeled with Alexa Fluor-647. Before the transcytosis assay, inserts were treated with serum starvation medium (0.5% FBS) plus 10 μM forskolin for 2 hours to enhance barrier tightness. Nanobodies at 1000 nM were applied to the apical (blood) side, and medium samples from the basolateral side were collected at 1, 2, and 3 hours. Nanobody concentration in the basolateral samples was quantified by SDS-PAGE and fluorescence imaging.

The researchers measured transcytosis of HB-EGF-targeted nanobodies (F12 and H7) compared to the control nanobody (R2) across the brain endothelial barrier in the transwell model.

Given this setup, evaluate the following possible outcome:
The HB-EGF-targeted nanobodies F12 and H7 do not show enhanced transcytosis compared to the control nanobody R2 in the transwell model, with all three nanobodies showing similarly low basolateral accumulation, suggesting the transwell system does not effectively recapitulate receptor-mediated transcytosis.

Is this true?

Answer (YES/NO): NO